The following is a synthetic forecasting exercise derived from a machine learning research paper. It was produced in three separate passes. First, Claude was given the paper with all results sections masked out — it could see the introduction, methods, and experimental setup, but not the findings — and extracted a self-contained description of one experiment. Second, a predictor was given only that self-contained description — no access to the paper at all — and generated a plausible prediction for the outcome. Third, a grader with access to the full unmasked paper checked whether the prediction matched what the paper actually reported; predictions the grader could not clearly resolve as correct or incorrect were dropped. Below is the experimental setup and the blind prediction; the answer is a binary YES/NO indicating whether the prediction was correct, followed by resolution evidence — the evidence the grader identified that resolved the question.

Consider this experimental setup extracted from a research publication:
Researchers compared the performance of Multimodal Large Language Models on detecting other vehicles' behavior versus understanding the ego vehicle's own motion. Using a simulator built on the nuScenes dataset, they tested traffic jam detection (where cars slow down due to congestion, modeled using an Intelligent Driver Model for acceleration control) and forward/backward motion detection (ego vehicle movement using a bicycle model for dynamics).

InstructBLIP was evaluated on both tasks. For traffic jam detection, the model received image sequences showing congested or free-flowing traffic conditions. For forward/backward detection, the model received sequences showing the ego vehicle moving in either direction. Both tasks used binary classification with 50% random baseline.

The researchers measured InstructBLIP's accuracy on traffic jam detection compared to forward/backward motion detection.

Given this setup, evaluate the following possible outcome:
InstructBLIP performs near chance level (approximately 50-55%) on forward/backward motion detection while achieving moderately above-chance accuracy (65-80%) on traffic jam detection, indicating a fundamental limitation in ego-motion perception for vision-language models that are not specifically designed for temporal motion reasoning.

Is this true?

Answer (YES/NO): YES